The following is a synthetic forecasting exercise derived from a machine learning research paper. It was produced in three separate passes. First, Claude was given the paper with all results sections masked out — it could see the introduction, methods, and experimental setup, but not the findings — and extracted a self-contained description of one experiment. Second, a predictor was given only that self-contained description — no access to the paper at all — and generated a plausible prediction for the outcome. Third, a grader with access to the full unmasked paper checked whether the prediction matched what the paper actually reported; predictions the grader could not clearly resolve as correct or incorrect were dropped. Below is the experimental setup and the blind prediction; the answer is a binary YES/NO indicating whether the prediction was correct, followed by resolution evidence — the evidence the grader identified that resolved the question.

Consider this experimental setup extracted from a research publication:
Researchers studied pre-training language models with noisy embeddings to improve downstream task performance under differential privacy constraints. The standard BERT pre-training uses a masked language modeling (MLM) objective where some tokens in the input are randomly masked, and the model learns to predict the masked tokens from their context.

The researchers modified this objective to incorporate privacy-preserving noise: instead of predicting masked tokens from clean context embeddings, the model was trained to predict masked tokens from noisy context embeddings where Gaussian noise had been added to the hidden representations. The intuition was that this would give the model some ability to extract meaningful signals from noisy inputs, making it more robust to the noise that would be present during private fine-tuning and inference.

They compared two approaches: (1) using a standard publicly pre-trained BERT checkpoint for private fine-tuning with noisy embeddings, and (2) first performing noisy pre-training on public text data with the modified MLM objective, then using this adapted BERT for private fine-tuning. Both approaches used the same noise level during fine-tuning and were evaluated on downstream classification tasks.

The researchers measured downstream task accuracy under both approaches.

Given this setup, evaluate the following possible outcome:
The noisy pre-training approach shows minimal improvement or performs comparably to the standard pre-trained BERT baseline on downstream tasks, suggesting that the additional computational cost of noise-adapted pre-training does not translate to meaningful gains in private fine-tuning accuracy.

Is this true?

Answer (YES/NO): NO